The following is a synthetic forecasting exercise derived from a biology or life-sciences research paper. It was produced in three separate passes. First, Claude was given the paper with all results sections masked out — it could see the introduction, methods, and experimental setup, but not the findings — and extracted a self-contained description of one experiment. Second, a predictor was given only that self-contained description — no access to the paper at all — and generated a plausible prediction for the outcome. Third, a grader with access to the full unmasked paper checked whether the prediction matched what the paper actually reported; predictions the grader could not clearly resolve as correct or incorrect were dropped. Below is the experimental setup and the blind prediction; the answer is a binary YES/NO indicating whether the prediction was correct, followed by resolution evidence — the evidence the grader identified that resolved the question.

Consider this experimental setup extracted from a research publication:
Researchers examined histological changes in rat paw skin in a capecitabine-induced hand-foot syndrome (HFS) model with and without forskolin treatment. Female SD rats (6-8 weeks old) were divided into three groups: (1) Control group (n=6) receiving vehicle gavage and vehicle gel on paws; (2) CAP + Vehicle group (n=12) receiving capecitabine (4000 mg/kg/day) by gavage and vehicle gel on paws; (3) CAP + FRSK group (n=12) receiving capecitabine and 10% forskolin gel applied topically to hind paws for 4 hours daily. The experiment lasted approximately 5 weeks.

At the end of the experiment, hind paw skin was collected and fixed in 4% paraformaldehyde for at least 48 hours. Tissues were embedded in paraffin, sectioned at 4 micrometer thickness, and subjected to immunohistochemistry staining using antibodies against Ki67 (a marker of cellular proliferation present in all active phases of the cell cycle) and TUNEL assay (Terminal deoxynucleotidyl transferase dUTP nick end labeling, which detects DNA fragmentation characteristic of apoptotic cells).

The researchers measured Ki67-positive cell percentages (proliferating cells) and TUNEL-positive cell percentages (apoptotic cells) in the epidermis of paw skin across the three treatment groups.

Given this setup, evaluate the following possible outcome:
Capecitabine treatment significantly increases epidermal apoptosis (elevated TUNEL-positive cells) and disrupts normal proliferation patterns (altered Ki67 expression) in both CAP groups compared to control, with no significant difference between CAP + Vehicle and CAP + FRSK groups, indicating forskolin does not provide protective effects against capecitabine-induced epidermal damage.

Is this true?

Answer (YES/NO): NO